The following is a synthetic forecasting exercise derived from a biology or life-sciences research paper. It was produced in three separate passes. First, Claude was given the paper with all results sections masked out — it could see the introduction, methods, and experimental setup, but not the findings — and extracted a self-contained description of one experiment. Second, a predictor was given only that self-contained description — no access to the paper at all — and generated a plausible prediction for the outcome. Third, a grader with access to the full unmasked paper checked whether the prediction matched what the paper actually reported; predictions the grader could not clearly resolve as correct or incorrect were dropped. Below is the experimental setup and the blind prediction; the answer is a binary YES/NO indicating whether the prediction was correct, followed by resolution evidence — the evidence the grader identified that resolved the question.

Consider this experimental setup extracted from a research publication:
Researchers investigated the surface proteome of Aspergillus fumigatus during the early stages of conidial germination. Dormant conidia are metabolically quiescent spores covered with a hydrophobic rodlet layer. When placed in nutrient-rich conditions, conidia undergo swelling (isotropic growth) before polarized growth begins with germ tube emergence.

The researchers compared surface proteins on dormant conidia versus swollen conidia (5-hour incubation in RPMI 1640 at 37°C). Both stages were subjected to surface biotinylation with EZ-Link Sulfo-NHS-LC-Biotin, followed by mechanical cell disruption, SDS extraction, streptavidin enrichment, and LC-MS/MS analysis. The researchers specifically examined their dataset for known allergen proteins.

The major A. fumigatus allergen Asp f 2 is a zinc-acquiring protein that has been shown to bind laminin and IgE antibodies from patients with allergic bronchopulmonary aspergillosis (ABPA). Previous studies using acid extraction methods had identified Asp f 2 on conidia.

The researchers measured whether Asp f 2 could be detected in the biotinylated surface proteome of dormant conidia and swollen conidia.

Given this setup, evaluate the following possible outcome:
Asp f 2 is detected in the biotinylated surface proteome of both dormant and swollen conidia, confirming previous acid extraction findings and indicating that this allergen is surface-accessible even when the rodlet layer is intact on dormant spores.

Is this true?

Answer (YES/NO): NO